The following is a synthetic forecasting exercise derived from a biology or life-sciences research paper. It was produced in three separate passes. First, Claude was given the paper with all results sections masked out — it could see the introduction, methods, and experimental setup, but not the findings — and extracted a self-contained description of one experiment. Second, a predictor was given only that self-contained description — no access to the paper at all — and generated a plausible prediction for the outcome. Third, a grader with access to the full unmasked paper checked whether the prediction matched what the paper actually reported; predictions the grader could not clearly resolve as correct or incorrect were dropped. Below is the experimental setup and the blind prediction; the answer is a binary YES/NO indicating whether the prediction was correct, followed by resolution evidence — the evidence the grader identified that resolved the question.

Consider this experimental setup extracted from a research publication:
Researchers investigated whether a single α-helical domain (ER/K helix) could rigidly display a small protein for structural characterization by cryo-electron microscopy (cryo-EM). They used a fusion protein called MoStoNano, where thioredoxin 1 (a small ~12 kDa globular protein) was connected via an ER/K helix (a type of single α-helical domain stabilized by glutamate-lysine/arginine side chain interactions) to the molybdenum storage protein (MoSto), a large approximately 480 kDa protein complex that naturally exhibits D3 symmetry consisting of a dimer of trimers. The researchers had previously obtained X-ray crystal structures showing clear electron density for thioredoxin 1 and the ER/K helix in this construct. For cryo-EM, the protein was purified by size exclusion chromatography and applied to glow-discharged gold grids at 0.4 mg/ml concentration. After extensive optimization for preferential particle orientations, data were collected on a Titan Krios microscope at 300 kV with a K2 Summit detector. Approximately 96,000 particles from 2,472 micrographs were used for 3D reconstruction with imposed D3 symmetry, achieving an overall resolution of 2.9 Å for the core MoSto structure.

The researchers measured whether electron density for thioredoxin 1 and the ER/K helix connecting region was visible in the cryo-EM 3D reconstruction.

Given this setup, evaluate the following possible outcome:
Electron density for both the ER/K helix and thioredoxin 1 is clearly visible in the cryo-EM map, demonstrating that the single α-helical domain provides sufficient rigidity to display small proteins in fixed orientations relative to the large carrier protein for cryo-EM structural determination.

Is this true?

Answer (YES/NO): NO